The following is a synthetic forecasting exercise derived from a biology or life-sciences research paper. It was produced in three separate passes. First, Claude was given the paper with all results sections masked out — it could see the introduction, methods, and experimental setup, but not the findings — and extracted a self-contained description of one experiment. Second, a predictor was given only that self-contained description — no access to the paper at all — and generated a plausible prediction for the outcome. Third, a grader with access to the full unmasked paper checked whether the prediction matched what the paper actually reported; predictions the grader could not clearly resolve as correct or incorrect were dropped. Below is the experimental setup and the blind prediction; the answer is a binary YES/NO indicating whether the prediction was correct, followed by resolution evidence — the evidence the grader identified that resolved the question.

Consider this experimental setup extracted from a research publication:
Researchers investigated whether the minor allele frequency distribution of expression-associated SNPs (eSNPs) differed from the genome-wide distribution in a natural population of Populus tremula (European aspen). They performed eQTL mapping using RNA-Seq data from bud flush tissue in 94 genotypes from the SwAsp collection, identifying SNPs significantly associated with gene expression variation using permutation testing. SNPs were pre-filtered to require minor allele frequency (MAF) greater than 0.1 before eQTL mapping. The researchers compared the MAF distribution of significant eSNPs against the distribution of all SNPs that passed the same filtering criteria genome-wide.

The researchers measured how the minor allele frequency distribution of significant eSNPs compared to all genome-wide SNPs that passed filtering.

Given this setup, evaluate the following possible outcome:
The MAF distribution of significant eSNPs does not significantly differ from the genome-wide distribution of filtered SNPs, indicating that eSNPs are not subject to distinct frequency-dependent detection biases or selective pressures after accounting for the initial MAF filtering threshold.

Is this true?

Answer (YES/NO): NO